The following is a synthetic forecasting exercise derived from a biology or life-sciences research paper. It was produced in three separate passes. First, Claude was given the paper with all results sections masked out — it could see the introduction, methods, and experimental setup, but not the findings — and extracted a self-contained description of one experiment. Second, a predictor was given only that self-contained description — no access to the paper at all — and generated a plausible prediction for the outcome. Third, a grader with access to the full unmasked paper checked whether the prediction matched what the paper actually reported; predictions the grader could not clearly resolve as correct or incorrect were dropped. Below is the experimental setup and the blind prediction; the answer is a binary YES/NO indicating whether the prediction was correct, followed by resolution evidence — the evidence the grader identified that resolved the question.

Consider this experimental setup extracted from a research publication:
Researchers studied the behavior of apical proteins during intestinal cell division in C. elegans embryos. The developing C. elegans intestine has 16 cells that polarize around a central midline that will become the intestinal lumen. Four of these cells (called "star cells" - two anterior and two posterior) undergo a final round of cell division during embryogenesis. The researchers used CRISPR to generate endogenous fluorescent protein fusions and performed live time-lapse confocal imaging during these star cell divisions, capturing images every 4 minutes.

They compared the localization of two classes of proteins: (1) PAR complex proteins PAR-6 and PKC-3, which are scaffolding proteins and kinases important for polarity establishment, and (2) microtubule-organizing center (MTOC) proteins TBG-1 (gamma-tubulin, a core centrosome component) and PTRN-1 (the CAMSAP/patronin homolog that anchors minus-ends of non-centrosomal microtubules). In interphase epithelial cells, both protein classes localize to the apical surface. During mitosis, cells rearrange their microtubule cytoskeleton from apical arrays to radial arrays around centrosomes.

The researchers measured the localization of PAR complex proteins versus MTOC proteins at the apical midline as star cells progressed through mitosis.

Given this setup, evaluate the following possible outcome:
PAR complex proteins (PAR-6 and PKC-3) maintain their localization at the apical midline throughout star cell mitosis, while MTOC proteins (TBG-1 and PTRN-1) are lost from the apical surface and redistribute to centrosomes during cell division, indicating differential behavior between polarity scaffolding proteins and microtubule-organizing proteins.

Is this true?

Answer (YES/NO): NO